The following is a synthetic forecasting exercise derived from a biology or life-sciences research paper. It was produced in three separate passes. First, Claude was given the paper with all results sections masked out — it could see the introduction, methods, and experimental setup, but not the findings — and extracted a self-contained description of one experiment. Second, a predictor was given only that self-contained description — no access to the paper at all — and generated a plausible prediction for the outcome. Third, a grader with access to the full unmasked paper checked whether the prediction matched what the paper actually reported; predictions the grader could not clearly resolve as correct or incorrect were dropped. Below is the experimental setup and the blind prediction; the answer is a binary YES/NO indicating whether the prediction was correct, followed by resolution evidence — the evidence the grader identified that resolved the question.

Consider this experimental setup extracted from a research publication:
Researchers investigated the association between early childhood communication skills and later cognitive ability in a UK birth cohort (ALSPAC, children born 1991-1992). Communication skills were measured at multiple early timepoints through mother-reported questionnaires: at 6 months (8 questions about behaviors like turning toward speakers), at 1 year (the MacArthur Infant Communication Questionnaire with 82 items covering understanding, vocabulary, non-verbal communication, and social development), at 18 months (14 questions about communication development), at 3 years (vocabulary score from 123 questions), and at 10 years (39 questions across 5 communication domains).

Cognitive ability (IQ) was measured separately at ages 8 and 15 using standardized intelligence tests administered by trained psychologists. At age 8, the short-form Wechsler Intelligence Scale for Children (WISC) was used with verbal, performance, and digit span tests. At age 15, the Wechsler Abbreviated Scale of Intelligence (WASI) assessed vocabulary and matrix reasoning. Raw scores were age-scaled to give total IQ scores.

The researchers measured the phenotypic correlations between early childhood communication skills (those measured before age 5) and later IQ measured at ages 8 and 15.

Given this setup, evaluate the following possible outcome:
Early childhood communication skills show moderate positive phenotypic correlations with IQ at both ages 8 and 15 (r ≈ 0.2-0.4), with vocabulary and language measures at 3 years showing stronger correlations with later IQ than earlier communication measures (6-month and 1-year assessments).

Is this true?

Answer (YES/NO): NO